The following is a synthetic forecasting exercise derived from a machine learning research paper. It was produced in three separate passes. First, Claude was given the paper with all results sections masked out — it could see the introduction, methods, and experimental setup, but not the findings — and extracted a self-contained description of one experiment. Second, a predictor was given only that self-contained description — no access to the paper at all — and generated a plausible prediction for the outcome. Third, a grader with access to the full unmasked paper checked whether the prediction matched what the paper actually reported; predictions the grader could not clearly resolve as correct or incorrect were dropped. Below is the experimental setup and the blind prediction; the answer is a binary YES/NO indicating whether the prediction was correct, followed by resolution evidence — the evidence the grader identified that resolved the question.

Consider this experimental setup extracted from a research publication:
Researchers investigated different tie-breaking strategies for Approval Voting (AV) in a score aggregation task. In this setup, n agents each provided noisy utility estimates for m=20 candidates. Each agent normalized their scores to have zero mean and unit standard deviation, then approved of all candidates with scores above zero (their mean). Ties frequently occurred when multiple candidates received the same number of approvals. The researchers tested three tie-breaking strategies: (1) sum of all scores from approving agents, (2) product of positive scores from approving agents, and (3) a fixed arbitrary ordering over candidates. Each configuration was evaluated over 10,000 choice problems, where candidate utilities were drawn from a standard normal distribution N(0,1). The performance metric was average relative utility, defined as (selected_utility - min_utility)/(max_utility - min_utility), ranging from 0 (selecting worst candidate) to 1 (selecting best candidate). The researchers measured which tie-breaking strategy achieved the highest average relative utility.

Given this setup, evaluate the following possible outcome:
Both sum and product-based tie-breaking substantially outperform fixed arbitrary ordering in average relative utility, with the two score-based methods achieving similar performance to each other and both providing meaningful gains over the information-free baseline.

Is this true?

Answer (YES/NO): NO